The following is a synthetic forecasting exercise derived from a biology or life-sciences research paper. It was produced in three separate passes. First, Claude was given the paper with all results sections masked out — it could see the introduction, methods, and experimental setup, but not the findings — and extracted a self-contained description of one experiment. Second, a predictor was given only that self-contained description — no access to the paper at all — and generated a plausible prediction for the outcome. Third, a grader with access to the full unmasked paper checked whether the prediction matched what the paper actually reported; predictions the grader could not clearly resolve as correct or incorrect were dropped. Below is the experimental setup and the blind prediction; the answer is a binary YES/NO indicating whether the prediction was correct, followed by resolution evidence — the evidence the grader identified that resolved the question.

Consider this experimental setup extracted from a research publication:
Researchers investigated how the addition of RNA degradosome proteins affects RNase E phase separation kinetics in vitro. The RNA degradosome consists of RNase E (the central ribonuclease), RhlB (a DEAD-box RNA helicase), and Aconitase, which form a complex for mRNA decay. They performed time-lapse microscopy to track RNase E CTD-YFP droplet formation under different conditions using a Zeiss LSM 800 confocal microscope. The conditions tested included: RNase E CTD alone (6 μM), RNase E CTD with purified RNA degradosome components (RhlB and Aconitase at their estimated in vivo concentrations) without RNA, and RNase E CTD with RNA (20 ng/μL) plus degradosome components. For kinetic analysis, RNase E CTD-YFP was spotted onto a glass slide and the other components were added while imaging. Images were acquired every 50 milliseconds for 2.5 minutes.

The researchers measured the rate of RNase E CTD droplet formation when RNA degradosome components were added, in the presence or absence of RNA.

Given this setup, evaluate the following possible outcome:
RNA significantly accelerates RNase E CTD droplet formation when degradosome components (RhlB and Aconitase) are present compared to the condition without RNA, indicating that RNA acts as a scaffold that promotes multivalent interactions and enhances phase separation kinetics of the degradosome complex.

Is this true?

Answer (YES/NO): YES